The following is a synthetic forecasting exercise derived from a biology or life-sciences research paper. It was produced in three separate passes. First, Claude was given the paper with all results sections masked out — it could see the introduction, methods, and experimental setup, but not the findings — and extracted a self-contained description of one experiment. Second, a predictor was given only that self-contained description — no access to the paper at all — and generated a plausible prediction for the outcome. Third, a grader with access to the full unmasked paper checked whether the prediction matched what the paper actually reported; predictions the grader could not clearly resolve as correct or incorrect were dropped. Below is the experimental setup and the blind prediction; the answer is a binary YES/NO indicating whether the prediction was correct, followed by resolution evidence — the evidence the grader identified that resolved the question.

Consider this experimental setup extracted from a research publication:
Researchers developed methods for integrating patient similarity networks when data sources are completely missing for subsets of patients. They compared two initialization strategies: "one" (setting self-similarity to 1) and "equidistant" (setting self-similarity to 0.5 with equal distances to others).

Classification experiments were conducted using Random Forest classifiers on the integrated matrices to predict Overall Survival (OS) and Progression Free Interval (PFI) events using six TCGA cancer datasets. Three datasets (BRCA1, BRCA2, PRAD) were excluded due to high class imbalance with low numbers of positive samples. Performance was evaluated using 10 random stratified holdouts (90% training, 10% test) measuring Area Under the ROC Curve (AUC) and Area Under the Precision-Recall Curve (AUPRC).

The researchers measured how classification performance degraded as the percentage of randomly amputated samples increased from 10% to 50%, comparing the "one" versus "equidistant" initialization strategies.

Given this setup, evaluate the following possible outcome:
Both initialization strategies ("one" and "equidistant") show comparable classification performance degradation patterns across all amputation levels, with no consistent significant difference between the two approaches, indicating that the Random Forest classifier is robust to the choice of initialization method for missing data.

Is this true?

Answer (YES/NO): NO